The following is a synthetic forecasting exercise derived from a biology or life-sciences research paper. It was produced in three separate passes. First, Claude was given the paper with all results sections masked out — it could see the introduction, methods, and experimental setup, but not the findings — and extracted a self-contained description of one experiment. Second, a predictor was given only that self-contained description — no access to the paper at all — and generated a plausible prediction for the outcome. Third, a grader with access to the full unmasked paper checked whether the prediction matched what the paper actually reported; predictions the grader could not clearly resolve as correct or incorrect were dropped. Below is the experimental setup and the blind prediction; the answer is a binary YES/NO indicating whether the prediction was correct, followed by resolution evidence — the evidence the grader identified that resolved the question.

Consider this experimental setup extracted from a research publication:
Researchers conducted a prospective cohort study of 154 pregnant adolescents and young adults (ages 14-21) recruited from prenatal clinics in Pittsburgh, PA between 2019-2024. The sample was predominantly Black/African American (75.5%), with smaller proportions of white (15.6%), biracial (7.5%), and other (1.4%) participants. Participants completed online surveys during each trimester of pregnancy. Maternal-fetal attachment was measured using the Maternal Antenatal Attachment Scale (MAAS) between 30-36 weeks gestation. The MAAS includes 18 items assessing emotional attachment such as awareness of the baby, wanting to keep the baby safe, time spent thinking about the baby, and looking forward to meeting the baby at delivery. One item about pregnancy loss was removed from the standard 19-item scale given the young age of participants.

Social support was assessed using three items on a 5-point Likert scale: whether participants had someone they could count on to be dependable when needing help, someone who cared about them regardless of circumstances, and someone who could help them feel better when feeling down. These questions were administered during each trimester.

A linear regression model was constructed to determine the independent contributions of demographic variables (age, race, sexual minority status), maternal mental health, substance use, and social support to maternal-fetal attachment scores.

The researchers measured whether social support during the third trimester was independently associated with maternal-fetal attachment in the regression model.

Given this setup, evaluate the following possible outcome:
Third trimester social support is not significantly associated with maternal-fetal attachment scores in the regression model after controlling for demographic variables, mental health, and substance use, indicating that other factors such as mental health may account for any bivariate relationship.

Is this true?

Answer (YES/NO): NO